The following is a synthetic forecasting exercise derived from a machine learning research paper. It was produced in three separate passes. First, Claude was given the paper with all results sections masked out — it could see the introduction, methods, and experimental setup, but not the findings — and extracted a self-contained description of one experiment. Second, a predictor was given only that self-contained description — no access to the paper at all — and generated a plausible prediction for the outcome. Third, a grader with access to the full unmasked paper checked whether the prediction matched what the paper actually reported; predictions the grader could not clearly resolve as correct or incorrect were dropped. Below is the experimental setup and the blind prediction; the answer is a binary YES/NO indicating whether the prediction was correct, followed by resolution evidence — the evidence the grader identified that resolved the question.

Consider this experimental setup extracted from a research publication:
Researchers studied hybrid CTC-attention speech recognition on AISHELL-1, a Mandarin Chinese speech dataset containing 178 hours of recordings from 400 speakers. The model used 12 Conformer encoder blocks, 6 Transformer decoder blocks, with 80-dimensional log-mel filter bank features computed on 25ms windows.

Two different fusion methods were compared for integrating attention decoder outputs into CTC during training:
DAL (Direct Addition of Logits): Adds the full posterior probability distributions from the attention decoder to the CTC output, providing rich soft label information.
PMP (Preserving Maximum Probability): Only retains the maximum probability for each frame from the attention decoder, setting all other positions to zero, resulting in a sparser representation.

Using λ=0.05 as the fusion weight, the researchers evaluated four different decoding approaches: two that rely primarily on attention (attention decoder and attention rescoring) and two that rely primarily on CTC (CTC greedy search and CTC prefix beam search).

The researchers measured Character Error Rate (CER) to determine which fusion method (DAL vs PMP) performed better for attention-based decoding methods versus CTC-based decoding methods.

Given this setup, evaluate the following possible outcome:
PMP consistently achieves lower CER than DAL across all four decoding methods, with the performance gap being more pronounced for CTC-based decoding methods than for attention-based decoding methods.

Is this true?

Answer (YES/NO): NO